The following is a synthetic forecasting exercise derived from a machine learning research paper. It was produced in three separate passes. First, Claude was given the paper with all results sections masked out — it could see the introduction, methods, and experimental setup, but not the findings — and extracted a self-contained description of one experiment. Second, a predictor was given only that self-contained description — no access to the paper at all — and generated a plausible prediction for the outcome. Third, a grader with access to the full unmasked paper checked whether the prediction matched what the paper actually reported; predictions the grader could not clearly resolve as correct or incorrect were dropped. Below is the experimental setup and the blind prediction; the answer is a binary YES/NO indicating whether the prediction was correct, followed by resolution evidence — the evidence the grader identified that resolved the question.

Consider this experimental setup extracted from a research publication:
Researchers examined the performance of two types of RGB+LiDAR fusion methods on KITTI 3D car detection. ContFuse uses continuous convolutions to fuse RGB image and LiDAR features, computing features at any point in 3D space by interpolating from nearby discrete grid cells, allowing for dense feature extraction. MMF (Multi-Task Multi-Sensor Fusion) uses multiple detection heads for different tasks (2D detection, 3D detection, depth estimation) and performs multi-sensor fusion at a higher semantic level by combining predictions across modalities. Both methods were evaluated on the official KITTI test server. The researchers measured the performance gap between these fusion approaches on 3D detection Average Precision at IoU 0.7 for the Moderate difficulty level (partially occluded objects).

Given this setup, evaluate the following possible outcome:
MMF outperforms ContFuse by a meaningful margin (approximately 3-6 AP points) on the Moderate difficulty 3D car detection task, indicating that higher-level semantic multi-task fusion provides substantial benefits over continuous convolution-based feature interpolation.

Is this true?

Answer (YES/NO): NO